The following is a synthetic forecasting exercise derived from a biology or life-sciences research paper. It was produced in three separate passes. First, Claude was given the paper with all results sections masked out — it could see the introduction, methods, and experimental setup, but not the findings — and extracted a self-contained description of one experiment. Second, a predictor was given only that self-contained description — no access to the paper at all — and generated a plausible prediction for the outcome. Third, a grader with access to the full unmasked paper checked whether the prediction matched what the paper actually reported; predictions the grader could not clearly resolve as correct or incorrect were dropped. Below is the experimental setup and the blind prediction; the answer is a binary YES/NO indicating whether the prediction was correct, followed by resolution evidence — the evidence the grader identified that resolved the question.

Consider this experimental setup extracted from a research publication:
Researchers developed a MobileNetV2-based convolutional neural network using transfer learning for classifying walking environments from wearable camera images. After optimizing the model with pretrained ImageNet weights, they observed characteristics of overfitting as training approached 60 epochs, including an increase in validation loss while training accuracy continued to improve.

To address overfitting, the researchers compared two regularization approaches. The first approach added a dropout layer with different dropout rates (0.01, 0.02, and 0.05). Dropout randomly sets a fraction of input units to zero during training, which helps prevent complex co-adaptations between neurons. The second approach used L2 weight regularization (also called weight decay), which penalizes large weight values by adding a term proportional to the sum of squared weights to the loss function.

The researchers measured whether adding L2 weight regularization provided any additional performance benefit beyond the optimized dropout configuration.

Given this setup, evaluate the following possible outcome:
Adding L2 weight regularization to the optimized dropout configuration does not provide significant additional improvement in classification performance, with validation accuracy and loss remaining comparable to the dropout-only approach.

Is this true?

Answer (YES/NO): YES